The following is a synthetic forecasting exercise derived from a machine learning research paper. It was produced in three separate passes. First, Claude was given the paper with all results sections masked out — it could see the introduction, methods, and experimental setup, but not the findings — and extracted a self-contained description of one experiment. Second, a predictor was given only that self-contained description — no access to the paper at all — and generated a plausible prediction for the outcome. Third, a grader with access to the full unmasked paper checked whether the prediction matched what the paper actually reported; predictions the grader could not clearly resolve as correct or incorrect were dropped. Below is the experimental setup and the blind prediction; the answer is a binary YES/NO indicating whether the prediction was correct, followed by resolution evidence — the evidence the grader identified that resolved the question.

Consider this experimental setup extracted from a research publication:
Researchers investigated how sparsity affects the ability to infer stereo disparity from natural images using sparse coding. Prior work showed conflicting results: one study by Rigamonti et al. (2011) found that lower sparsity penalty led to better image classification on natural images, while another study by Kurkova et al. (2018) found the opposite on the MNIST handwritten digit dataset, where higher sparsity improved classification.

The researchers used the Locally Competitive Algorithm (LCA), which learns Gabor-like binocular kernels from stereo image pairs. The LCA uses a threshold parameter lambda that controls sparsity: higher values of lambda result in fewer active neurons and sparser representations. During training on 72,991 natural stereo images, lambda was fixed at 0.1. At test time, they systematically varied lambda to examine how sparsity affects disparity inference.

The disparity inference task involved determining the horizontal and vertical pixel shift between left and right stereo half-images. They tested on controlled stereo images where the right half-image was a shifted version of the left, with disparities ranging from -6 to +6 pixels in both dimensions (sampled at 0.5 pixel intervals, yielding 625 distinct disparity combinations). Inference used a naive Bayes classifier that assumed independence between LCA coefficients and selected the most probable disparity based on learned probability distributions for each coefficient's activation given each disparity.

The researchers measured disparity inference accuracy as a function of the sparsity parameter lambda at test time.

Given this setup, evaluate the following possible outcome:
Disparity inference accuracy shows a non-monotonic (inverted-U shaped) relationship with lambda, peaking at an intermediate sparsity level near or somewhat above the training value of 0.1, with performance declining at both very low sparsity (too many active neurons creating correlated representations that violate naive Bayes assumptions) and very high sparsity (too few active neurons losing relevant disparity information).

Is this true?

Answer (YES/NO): NO